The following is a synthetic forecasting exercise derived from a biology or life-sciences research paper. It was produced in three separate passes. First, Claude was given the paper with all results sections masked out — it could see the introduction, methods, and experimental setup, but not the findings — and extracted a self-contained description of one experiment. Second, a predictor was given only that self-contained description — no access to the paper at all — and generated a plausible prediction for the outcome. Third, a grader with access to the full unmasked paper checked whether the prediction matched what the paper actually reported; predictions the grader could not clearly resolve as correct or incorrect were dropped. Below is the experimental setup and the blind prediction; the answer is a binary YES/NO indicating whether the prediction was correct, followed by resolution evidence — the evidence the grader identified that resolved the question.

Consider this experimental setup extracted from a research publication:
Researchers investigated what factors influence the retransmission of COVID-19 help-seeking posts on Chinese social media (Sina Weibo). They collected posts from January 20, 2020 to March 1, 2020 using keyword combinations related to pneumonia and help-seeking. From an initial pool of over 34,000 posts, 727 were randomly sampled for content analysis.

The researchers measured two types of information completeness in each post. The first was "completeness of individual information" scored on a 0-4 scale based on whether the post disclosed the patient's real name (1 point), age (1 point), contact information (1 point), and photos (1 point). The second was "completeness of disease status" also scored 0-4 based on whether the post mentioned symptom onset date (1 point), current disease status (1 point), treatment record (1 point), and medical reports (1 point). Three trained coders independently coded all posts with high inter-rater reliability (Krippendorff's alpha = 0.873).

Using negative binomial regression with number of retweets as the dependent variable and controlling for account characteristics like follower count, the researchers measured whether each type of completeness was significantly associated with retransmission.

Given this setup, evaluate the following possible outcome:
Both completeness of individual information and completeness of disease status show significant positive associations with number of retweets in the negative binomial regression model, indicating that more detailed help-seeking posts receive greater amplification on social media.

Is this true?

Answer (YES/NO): NO